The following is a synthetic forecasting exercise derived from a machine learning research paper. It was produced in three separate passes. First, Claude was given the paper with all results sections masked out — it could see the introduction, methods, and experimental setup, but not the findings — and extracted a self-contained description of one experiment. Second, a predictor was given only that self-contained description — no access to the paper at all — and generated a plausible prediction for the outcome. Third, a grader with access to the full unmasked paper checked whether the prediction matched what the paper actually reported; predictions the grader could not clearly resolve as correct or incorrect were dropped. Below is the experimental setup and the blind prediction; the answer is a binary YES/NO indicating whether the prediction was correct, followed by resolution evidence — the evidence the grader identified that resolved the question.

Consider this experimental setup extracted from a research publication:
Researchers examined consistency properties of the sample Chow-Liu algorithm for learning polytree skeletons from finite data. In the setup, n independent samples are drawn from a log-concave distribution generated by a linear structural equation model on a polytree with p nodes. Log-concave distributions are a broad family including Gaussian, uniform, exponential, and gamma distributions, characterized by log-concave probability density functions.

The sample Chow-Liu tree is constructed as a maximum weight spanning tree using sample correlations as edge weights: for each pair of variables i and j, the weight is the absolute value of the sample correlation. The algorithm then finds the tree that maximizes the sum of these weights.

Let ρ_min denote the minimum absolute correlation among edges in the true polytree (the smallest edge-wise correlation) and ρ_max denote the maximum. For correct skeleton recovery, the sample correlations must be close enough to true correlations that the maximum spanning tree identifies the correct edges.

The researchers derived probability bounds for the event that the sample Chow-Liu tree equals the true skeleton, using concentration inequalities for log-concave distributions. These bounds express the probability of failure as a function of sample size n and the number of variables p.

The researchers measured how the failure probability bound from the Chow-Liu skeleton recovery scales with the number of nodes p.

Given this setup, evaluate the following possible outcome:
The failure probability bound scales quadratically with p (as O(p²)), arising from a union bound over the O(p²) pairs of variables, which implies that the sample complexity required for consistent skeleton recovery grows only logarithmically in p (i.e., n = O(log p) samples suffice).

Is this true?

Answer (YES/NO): NO